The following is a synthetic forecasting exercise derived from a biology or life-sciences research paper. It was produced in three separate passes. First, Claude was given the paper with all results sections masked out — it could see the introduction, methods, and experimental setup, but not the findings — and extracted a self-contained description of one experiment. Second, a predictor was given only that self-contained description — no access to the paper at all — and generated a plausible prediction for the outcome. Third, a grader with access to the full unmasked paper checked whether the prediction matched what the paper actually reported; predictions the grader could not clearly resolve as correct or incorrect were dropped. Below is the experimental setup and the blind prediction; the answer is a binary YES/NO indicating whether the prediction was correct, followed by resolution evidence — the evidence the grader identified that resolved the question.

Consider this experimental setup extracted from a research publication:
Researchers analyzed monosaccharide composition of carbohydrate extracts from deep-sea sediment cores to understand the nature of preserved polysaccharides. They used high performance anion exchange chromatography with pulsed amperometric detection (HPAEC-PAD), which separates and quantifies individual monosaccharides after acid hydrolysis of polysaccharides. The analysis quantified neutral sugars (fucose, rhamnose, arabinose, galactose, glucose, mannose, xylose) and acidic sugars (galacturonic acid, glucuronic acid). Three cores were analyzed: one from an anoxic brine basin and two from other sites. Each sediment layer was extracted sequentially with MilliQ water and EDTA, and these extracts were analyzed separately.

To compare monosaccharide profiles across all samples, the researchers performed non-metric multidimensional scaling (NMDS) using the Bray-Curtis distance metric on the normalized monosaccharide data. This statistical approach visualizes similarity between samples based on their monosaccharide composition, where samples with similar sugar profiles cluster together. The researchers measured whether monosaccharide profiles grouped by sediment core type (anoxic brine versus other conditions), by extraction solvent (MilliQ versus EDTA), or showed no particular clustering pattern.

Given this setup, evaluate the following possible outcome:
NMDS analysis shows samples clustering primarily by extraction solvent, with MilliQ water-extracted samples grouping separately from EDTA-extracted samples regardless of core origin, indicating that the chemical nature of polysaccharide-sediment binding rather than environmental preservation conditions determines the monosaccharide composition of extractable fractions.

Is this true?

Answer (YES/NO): NO